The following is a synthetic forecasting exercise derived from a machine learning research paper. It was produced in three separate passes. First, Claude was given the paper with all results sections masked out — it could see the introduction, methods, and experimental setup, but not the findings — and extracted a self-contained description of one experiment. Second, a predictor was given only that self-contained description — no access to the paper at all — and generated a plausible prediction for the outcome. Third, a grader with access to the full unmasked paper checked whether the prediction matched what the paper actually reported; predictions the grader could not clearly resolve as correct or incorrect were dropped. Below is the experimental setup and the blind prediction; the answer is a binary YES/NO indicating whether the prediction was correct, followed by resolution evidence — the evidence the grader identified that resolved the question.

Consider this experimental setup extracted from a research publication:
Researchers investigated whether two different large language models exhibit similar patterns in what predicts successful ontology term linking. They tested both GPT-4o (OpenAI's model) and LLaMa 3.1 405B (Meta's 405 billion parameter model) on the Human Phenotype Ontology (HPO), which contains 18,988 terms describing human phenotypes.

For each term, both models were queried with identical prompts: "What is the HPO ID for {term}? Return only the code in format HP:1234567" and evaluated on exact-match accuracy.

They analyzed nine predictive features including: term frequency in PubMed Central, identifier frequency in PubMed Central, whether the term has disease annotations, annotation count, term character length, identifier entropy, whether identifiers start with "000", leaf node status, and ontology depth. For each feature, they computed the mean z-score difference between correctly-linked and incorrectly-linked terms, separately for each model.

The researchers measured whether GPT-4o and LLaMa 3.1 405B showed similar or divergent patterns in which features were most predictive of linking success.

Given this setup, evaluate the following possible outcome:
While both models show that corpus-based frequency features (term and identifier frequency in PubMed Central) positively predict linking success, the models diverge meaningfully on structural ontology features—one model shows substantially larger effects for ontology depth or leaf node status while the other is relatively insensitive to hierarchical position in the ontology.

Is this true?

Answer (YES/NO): NO